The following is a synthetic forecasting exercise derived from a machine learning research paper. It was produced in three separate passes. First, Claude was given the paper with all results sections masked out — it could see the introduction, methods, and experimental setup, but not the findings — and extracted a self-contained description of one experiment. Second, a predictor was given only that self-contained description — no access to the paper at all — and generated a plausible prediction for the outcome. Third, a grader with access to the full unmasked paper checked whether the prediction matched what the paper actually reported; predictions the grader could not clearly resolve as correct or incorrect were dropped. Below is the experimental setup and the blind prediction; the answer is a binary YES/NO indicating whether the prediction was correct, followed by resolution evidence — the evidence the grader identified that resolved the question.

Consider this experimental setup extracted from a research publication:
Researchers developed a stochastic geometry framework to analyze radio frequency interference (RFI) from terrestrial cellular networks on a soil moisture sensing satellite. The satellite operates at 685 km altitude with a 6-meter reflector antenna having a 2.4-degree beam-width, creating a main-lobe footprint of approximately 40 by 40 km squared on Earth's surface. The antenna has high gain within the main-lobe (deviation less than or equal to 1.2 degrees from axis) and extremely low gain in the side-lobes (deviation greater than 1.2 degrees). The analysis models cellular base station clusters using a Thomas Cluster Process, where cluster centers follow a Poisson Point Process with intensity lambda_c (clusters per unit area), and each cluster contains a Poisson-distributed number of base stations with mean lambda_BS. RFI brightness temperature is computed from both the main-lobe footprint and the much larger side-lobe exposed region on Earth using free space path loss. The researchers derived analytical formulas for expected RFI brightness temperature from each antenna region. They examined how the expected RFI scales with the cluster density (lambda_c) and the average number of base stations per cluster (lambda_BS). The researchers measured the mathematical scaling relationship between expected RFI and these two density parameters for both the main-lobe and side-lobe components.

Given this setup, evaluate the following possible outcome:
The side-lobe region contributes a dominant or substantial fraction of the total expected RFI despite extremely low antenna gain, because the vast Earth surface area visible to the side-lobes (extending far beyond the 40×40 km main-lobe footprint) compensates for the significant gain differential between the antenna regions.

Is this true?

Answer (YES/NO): NO